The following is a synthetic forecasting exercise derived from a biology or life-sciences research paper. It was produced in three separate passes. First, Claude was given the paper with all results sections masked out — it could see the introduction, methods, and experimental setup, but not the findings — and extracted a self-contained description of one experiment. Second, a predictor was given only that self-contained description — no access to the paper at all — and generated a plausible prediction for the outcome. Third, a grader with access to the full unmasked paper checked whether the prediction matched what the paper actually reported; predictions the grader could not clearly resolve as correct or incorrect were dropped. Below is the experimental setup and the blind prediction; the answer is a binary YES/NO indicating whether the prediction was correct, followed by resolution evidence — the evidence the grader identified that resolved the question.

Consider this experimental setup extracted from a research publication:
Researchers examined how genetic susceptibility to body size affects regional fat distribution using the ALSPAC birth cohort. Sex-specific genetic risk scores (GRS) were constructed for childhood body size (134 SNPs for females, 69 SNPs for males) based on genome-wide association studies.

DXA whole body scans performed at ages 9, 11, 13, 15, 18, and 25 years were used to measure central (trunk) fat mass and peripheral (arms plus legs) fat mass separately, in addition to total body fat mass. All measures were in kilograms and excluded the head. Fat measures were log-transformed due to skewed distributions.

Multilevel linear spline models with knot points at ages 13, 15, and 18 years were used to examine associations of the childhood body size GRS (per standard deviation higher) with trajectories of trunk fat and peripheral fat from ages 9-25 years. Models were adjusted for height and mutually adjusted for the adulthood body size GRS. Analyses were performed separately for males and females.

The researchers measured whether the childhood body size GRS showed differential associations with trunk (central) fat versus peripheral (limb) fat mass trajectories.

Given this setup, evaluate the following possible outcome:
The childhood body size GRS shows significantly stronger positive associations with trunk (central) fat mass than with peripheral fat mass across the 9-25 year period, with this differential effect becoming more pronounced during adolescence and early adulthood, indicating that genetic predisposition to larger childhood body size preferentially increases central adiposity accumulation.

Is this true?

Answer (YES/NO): NO